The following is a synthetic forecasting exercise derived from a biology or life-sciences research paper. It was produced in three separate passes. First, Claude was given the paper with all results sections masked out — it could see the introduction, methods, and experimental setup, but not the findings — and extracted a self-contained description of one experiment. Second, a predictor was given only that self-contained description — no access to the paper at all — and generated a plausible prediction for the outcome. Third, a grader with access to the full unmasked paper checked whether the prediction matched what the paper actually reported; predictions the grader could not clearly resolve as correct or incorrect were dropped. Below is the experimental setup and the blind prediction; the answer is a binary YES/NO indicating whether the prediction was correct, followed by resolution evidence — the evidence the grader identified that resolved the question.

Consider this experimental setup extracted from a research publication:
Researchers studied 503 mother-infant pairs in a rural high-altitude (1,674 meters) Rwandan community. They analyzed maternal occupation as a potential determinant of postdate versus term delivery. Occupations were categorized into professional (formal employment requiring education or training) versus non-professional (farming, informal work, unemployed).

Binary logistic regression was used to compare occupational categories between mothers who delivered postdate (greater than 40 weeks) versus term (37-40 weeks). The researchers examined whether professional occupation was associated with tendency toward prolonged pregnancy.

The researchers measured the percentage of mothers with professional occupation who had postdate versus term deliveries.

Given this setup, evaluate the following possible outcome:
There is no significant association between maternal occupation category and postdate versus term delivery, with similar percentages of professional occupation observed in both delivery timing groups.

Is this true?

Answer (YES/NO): NO